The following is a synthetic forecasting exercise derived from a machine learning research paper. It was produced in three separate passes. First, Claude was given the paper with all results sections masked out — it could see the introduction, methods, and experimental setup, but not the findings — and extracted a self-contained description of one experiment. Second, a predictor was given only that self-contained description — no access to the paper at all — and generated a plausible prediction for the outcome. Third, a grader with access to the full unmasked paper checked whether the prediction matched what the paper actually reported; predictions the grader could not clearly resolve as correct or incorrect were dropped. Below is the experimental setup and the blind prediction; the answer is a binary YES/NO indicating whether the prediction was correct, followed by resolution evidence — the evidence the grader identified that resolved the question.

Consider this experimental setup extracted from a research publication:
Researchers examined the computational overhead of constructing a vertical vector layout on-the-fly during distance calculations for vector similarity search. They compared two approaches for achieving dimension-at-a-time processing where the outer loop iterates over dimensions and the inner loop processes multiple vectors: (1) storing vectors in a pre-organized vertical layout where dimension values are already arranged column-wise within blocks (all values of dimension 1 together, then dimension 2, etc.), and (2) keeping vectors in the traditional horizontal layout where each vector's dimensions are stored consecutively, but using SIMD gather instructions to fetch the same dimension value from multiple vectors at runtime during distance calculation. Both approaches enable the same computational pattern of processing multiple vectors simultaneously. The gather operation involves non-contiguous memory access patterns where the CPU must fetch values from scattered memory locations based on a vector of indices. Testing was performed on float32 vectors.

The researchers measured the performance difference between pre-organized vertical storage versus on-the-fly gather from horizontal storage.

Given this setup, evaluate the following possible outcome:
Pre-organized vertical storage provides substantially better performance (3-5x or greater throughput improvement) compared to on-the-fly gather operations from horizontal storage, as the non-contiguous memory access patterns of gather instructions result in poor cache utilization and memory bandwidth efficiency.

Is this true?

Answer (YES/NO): YES